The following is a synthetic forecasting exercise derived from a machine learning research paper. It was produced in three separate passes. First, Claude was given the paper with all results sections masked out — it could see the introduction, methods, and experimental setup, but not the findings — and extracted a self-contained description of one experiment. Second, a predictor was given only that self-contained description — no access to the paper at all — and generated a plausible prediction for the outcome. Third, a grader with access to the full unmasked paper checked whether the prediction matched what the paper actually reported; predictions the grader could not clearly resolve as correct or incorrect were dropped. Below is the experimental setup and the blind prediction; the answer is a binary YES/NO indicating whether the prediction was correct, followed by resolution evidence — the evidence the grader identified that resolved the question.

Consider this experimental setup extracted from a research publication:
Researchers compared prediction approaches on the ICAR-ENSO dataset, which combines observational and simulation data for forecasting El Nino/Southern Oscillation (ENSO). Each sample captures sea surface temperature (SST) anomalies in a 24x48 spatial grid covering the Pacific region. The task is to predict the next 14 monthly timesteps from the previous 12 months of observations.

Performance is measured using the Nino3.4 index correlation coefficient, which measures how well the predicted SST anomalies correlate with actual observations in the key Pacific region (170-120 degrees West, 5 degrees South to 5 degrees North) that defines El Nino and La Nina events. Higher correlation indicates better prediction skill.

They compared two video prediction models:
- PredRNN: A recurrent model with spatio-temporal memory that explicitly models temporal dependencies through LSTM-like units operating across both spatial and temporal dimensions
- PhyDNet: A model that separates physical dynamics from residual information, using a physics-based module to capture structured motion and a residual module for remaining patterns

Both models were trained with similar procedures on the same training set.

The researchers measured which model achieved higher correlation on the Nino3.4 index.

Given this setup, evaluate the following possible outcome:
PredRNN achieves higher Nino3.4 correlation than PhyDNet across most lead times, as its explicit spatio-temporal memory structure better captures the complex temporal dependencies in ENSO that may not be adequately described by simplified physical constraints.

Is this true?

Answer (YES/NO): NO